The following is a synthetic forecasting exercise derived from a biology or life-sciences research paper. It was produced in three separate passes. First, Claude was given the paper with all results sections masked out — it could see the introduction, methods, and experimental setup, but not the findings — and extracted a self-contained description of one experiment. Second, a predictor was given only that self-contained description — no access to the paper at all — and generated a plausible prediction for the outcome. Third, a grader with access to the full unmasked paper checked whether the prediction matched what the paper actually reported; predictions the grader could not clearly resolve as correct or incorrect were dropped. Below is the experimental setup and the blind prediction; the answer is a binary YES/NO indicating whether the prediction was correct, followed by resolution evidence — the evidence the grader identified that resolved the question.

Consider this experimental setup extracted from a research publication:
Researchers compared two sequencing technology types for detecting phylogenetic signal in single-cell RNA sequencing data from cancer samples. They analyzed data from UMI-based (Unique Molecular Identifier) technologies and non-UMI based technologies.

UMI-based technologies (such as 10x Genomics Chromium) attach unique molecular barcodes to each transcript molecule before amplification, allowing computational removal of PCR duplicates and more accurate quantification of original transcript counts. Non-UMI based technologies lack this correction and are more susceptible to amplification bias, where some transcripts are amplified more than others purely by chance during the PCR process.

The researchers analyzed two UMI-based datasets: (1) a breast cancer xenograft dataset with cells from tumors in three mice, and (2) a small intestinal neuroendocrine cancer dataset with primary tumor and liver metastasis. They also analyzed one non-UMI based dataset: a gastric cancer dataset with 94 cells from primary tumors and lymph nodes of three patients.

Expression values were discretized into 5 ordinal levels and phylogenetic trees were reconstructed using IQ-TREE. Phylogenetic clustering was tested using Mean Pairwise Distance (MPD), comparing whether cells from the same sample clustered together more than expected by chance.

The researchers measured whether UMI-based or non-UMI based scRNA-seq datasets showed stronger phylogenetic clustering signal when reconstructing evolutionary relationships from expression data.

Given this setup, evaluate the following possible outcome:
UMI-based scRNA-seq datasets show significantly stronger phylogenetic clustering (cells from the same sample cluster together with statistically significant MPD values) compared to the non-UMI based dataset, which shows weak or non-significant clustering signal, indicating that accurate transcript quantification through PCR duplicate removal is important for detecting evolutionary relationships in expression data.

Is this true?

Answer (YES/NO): YES